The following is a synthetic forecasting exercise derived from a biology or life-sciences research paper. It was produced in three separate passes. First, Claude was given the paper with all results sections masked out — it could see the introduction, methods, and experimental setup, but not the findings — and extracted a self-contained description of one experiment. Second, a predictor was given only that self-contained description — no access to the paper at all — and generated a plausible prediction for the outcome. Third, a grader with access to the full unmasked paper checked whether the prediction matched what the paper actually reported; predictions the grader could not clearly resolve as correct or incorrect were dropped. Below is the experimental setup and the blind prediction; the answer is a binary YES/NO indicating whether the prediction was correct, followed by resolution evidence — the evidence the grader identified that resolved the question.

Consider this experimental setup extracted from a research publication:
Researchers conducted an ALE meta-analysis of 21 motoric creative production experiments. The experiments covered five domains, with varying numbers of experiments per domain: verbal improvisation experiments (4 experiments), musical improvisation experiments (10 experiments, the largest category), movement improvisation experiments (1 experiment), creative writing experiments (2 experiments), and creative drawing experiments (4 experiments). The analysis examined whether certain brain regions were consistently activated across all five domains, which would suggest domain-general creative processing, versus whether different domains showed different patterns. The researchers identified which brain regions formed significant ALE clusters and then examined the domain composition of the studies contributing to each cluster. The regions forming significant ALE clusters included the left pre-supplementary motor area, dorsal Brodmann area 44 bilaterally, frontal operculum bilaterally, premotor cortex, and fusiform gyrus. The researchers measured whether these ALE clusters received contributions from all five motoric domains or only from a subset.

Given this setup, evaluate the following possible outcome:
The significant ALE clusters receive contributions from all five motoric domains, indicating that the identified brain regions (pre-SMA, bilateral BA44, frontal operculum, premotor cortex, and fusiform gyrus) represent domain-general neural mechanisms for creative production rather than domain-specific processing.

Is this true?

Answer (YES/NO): NO